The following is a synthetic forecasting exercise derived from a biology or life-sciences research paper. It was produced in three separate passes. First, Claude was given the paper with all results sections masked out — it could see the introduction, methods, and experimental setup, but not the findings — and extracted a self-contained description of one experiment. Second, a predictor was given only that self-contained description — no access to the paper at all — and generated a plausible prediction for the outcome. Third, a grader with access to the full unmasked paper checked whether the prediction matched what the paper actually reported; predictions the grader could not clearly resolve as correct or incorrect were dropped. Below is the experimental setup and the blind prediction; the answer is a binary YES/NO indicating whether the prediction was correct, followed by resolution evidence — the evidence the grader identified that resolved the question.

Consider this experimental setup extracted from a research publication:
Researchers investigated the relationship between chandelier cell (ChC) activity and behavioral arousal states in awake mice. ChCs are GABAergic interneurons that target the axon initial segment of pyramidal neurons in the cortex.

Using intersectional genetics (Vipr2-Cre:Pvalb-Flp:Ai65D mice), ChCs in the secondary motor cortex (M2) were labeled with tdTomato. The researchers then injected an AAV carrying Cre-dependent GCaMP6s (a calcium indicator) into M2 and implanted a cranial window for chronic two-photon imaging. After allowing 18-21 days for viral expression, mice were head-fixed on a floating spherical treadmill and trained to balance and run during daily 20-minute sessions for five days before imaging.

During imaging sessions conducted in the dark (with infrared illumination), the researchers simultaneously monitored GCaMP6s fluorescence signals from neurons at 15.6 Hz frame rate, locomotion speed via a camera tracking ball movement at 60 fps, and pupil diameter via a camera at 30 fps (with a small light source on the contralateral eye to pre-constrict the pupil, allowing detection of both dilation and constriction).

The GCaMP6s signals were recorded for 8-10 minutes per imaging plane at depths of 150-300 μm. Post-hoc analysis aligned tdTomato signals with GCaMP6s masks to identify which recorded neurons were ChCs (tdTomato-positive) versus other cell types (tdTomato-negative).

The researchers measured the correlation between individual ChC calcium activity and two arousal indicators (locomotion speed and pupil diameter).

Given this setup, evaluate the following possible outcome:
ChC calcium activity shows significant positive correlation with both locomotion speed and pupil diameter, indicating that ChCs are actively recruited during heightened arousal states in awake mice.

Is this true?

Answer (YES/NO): YES